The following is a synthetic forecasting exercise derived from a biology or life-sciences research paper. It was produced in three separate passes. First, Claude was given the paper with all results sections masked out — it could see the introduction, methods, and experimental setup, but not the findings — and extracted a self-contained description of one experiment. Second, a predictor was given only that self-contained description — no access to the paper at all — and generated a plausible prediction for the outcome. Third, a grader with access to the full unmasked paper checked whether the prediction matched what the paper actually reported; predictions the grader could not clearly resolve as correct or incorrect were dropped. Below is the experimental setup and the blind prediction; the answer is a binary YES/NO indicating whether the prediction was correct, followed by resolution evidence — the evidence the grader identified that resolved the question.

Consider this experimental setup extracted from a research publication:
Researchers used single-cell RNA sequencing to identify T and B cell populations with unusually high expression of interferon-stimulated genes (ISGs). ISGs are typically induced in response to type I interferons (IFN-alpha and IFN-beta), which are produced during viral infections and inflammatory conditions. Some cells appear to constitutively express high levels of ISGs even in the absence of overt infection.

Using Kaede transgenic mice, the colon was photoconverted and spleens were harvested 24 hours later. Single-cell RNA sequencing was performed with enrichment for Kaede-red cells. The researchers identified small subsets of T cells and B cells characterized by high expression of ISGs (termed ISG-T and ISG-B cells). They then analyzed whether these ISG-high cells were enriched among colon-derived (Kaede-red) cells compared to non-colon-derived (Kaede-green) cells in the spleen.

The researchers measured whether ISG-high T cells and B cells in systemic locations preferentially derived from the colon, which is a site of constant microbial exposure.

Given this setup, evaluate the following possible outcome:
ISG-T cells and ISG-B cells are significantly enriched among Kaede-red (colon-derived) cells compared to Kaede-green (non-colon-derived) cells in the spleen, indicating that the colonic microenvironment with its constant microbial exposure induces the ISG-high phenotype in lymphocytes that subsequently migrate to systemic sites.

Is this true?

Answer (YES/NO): YES